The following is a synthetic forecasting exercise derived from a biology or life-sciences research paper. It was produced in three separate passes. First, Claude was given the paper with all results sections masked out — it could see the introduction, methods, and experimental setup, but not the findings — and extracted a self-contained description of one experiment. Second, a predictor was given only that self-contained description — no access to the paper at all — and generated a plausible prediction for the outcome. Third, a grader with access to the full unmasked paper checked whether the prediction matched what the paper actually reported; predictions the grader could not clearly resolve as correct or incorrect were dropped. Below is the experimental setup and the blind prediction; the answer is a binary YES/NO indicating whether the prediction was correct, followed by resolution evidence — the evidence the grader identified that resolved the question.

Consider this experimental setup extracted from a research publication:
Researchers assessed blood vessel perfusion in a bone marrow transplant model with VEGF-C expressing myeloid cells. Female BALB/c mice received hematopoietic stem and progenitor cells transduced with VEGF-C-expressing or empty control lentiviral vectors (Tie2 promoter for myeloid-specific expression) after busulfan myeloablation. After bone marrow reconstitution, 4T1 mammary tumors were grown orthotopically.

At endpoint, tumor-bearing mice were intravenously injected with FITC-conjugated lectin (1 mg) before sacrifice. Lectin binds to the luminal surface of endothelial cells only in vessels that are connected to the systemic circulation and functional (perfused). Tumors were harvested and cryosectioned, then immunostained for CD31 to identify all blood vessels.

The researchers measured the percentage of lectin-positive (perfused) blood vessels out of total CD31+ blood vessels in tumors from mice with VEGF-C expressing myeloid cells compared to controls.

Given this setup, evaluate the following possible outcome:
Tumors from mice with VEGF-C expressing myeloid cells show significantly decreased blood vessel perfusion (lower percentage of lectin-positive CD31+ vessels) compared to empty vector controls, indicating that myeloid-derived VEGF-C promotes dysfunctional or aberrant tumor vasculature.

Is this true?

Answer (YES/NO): NO